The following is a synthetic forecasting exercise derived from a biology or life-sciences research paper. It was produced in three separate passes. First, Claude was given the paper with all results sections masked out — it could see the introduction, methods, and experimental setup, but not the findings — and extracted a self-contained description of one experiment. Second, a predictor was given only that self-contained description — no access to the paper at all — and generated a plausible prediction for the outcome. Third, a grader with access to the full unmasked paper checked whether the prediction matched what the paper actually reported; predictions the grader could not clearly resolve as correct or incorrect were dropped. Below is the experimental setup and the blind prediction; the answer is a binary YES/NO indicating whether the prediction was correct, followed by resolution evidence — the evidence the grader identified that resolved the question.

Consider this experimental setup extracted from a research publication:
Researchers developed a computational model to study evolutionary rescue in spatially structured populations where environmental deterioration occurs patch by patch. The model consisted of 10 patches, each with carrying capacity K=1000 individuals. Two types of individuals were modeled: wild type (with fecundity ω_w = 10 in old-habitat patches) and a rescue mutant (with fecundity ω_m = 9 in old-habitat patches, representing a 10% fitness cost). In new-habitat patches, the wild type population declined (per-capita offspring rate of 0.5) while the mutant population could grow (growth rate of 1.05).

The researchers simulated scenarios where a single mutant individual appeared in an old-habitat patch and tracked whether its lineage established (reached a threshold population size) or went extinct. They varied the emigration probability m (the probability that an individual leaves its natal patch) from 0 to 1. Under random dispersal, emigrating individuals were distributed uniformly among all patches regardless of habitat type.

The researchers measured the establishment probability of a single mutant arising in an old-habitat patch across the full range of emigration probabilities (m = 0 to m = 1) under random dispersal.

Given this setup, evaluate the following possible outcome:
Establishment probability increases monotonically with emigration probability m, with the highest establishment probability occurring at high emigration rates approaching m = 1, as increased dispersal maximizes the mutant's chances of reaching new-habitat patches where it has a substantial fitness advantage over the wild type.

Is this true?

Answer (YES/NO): NO